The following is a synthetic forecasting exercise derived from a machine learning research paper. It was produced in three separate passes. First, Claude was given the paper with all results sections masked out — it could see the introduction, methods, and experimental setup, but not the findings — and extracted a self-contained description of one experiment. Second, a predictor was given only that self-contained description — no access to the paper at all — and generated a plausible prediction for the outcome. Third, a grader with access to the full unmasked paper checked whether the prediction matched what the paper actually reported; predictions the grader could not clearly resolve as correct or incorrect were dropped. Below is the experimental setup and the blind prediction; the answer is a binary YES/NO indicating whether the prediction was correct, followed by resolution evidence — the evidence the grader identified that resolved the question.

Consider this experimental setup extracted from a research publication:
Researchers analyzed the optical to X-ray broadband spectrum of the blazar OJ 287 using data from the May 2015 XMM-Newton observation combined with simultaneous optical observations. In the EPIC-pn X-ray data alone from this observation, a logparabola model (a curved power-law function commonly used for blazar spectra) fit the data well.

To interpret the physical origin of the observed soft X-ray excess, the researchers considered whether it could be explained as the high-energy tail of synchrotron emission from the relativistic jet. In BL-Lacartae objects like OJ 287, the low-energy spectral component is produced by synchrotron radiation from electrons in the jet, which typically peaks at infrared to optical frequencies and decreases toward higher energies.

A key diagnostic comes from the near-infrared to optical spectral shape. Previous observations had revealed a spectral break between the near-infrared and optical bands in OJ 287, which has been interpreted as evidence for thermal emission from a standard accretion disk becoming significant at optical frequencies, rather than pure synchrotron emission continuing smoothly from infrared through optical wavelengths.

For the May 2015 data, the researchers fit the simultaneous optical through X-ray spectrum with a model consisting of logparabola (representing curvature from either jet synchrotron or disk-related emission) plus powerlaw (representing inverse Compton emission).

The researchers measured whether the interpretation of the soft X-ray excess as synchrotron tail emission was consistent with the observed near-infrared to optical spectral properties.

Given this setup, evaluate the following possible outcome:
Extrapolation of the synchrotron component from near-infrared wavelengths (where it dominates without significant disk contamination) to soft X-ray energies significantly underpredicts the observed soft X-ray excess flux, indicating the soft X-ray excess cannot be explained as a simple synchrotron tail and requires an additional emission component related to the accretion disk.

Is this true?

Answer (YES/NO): YES